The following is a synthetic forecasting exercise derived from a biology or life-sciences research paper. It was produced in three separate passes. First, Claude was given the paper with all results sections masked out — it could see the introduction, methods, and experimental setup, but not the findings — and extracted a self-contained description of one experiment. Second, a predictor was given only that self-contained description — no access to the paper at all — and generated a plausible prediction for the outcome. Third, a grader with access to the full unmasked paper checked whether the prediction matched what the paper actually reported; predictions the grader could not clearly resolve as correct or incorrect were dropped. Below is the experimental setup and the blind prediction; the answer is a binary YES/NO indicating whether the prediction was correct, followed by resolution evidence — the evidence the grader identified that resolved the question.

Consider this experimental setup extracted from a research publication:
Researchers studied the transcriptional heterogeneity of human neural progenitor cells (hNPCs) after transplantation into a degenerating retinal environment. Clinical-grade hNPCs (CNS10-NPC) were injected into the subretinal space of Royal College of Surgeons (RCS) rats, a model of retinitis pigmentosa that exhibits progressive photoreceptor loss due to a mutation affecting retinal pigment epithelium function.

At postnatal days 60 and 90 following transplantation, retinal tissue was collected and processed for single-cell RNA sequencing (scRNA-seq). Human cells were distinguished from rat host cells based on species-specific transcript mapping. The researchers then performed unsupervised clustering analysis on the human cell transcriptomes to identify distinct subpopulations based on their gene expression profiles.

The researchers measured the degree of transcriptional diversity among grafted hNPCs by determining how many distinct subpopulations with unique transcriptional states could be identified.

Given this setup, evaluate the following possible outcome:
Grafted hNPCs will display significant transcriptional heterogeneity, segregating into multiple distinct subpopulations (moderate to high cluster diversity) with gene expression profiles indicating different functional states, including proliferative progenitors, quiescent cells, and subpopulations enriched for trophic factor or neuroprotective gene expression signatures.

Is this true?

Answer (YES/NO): YES